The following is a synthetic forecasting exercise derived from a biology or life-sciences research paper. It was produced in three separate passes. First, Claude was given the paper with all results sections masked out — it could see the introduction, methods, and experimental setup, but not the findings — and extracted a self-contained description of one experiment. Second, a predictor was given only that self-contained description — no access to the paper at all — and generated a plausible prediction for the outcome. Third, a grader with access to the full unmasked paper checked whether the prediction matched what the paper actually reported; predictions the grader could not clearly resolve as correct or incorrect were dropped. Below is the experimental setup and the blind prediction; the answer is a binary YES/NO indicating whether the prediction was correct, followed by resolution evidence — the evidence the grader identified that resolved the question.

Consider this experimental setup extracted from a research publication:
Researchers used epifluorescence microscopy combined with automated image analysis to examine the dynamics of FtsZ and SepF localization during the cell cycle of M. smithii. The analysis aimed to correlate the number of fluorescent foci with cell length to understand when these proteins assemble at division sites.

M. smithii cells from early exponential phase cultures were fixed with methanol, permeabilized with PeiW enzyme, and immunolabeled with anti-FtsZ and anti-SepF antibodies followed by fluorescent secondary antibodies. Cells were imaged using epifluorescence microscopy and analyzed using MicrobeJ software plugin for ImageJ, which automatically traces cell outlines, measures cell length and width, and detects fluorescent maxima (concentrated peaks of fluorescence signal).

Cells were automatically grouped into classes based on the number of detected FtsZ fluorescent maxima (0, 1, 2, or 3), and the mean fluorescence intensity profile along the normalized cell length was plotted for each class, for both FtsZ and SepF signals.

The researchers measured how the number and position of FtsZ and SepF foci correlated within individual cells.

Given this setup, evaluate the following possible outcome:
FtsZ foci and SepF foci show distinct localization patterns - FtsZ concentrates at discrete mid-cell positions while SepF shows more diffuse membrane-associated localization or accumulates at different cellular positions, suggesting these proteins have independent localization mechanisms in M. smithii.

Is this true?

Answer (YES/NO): NO